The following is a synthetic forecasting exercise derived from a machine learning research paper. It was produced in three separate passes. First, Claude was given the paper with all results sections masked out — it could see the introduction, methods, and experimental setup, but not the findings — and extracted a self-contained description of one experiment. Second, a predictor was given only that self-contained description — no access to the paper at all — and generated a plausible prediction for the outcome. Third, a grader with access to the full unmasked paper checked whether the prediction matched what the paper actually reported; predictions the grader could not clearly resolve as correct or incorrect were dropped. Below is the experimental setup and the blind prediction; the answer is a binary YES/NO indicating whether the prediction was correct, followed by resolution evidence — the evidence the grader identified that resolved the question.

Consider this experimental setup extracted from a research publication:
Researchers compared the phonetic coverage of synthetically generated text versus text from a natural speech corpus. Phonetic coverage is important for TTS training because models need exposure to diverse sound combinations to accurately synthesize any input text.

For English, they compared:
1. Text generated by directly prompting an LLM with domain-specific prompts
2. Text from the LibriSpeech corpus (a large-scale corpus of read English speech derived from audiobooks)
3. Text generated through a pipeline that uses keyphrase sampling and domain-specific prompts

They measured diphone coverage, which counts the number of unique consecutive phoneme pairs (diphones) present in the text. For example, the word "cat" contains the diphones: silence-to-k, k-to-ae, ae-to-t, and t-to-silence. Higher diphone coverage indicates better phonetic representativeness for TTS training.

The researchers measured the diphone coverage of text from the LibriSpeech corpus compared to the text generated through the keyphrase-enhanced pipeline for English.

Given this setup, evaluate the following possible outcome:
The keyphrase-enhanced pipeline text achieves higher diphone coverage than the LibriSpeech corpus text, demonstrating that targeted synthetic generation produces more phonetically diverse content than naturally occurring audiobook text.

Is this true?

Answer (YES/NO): NO